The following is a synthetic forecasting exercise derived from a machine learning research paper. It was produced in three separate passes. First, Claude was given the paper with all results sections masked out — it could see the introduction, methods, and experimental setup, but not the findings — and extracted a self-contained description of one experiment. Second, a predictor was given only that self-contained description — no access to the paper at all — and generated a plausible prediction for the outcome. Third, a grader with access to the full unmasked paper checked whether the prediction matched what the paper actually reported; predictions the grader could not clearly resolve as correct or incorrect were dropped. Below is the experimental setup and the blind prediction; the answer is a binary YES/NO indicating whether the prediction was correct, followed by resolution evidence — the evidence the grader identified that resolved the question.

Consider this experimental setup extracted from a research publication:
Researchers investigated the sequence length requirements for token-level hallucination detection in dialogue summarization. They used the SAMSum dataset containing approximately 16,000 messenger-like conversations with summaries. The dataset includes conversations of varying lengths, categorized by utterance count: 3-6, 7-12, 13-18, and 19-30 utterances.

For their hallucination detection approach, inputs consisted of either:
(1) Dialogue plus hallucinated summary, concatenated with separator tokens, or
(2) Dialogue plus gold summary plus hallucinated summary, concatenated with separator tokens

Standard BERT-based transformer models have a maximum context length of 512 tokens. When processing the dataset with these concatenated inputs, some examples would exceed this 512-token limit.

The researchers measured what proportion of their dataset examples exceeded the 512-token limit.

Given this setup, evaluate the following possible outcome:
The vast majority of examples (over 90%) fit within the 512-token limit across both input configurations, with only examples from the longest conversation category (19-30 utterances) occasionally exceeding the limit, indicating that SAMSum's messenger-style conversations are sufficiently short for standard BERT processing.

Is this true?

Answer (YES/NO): NO